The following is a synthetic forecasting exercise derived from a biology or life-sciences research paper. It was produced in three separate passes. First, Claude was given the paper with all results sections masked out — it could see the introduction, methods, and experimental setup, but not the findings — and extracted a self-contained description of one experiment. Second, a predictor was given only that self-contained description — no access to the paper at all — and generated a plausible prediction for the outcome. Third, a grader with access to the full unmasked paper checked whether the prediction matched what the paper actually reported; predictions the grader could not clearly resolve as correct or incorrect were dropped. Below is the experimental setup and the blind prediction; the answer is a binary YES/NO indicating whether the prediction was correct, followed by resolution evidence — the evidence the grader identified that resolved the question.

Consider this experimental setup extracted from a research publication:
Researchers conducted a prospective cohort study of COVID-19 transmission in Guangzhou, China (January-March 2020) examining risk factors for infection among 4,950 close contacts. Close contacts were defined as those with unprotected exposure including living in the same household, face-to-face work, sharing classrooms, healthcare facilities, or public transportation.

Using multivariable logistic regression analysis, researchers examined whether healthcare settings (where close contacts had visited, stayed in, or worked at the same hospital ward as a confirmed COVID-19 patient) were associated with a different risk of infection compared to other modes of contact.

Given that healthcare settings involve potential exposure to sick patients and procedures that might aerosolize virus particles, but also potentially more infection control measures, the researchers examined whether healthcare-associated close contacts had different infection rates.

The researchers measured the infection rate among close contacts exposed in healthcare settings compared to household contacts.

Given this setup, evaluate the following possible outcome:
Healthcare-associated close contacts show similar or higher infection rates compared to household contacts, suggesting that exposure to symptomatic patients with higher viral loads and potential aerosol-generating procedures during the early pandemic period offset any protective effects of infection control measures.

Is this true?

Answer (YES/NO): NO